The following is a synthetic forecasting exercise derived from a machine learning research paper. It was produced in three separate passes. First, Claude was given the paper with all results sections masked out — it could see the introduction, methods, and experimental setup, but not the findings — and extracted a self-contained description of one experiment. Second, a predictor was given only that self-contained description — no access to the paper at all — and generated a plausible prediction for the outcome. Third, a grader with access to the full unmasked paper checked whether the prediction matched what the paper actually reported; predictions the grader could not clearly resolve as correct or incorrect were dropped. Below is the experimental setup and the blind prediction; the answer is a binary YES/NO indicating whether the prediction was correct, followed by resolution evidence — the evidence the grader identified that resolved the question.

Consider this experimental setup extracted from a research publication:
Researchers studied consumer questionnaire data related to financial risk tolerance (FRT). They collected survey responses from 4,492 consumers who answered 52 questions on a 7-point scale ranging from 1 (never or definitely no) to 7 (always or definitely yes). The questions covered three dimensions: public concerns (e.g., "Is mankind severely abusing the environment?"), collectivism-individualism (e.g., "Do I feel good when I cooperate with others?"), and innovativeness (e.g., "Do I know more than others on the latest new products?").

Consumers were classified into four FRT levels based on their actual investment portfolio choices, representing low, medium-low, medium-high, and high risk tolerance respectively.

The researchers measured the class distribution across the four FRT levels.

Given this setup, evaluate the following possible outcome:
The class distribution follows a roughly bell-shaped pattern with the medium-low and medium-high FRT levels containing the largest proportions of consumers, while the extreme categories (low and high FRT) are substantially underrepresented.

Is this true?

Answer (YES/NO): NO